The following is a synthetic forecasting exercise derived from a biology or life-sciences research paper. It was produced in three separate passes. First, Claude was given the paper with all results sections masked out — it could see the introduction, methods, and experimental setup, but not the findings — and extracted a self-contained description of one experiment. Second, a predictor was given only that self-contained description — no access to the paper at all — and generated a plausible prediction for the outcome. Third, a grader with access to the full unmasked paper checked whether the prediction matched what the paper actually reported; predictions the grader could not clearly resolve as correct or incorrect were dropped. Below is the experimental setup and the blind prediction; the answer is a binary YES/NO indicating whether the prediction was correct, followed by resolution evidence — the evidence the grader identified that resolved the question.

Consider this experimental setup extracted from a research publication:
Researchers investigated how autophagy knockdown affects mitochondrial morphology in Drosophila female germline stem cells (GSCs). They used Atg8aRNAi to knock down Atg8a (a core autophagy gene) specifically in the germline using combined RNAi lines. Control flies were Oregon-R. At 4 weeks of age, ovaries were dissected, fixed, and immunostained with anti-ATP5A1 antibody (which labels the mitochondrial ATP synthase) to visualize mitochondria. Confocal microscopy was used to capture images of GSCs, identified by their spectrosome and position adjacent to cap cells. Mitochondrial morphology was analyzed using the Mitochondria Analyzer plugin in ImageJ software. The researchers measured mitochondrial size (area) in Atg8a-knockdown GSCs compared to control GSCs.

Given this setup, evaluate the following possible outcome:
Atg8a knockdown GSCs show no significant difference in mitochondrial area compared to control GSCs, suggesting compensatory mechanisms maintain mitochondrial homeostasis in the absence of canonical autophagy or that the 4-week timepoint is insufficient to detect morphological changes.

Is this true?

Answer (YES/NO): NO